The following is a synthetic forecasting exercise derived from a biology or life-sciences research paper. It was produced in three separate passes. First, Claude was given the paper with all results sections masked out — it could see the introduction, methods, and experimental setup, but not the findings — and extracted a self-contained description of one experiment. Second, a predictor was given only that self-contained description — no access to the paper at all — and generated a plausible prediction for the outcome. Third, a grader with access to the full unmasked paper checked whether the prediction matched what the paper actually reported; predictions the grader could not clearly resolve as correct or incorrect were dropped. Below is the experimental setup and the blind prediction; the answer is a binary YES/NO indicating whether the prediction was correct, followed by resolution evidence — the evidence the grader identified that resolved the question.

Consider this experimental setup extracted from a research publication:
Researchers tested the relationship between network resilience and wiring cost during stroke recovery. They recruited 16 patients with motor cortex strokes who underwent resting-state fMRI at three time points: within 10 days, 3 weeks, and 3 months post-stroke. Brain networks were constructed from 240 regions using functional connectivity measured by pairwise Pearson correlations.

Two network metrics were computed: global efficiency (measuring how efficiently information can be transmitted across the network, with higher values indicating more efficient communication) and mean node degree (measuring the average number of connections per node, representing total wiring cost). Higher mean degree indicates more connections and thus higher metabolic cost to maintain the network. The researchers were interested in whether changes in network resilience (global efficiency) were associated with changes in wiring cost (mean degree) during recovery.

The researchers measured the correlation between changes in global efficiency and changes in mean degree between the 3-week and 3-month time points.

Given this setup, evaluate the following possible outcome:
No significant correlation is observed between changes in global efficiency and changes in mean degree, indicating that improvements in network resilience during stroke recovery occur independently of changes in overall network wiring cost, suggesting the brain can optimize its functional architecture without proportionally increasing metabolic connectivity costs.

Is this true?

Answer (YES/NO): NO